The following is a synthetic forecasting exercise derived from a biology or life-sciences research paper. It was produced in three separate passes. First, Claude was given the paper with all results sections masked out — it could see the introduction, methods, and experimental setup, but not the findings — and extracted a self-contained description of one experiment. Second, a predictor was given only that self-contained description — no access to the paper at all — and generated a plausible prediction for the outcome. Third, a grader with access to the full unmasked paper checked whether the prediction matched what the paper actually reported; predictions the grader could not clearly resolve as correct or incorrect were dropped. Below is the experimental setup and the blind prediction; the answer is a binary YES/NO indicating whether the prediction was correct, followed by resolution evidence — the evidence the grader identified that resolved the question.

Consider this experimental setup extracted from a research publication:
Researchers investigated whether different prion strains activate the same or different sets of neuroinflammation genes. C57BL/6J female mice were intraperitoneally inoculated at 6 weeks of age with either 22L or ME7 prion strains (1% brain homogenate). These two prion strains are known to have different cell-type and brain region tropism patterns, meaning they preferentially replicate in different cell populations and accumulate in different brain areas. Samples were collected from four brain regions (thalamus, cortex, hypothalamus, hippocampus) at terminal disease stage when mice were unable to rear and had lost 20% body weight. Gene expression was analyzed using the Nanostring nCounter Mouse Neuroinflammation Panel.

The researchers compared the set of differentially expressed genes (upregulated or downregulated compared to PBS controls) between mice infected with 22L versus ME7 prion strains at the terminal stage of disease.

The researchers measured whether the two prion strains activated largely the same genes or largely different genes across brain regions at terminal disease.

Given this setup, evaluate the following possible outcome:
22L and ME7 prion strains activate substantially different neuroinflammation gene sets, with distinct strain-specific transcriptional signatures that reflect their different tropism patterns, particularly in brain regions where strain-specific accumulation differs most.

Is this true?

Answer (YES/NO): NO